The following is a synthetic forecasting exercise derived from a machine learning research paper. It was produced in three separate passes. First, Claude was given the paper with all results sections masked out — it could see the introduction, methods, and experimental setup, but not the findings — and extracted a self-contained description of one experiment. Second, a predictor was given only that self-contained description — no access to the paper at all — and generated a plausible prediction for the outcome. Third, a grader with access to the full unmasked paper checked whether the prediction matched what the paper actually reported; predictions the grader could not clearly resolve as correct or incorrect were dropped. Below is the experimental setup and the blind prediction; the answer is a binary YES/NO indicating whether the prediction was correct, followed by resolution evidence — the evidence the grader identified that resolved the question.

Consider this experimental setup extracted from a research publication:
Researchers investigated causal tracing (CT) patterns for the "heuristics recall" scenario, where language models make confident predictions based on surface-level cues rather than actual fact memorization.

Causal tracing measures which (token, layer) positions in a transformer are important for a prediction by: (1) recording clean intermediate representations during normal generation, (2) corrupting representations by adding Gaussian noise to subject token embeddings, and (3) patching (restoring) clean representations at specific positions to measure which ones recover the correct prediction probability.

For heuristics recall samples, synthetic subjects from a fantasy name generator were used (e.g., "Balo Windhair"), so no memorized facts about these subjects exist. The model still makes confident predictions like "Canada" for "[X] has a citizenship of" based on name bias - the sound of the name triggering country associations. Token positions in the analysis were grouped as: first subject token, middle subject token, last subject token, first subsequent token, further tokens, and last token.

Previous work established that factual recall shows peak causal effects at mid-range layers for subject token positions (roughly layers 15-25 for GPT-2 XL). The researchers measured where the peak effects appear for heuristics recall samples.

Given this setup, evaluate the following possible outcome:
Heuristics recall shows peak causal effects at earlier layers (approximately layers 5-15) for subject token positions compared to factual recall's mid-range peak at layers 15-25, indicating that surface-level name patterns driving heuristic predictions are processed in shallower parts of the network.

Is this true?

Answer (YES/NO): NO